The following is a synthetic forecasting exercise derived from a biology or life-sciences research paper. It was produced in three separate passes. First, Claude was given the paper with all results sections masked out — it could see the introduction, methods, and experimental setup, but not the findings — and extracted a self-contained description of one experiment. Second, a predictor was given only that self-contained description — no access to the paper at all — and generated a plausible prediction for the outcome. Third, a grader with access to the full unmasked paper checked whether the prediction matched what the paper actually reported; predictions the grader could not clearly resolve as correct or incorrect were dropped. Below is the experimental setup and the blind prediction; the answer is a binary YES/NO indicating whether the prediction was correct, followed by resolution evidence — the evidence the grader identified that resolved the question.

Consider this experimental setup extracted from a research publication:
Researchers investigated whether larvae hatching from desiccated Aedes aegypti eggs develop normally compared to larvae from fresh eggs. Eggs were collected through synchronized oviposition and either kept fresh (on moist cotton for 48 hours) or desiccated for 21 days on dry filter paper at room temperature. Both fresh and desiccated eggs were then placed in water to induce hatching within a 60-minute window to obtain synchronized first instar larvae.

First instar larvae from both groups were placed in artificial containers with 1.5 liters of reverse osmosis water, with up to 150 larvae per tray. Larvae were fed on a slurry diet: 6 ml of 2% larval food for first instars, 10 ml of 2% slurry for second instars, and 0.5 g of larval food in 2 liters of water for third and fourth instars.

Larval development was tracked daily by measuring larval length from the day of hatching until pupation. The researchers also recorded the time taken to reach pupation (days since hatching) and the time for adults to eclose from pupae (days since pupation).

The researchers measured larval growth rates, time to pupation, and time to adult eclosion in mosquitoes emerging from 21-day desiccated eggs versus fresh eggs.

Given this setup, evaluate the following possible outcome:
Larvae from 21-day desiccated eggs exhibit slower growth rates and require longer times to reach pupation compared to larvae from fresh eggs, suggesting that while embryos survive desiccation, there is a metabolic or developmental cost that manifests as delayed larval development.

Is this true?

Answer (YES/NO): NO